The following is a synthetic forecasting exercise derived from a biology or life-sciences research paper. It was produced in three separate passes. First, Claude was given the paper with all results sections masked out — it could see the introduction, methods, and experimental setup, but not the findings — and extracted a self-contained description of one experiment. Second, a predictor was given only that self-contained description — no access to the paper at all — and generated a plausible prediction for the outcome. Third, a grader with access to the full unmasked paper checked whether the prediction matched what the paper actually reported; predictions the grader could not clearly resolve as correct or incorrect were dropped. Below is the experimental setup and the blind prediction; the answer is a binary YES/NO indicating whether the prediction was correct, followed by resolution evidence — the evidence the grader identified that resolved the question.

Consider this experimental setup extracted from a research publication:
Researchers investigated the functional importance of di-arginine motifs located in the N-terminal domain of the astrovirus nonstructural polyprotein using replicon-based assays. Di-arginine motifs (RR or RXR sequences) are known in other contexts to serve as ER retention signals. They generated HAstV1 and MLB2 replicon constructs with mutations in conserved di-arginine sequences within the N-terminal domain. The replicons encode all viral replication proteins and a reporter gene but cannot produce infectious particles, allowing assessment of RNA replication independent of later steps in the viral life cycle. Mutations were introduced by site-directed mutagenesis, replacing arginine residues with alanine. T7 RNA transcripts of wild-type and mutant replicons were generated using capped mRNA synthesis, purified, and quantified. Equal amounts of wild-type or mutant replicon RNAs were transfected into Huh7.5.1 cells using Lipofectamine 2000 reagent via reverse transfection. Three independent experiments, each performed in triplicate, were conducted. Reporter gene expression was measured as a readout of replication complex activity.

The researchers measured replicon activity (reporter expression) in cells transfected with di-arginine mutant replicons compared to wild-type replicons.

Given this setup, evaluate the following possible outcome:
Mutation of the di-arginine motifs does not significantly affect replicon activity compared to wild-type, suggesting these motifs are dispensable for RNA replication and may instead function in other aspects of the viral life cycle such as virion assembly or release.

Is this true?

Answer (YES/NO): NO